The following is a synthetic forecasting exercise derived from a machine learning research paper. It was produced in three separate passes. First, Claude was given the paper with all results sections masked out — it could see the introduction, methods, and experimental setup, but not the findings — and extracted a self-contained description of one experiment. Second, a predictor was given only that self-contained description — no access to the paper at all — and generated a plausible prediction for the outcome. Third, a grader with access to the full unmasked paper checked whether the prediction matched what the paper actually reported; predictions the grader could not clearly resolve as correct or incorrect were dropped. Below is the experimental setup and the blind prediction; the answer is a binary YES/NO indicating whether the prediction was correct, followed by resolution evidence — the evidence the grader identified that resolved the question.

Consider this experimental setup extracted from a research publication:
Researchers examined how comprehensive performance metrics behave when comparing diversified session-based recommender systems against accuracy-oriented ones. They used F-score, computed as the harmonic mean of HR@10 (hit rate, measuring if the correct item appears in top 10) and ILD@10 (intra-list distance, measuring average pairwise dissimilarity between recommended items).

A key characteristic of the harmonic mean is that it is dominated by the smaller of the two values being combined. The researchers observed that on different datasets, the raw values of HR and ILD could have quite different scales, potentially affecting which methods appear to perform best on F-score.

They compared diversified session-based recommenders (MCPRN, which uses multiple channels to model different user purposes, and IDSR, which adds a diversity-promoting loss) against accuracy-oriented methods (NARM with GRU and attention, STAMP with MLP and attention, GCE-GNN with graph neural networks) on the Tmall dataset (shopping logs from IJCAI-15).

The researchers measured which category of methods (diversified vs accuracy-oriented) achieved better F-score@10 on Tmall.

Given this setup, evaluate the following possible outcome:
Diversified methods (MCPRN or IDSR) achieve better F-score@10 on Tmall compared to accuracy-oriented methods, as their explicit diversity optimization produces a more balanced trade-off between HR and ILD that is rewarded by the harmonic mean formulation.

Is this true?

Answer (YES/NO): NO